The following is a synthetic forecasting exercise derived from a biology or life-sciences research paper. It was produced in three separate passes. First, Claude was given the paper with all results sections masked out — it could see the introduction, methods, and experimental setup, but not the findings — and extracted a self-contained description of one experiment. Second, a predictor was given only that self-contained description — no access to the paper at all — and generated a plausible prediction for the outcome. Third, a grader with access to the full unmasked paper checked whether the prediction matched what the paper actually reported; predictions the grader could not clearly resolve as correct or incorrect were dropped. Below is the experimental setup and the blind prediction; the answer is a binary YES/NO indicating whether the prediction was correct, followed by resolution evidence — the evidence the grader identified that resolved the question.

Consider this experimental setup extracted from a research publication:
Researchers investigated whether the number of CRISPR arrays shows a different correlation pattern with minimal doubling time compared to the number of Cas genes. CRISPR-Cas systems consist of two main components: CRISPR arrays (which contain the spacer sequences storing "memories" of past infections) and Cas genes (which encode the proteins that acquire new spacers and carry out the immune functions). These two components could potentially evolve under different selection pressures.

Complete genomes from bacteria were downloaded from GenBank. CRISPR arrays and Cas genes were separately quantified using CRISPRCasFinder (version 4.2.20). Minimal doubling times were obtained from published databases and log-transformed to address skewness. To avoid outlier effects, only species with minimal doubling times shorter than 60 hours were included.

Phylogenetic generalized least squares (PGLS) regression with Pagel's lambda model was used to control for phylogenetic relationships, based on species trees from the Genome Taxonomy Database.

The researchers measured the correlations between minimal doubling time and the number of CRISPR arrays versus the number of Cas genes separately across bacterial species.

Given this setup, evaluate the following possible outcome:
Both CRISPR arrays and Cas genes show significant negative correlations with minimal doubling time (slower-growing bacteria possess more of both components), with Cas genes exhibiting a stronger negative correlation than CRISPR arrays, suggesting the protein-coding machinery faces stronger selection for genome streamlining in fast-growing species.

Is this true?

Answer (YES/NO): NO